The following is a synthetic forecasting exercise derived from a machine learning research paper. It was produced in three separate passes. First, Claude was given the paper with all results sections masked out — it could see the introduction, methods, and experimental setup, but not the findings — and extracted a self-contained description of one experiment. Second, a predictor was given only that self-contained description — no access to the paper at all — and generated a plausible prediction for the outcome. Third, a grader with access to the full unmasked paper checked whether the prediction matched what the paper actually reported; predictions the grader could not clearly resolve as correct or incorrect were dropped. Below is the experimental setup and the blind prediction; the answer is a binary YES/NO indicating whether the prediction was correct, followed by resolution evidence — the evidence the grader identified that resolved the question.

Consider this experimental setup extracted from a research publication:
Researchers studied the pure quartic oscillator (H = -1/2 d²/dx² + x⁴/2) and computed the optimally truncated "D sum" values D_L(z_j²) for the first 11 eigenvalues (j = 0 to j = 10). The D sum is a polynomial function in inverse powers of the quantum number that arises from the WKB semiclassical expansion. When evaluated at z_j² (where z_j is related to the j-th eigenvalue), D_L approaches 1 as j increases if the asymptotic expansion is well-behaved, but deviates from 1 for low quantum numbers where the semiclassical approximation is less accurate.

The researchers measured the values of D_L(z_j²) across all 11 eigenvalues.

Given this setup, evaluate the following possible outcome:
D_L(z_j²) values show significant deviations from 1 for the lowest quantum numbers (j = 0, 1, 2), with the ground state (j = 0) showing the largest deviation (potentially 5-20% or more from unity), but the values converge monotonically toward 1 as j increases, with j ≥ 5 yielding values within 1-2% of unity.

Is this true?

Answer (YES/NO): NO